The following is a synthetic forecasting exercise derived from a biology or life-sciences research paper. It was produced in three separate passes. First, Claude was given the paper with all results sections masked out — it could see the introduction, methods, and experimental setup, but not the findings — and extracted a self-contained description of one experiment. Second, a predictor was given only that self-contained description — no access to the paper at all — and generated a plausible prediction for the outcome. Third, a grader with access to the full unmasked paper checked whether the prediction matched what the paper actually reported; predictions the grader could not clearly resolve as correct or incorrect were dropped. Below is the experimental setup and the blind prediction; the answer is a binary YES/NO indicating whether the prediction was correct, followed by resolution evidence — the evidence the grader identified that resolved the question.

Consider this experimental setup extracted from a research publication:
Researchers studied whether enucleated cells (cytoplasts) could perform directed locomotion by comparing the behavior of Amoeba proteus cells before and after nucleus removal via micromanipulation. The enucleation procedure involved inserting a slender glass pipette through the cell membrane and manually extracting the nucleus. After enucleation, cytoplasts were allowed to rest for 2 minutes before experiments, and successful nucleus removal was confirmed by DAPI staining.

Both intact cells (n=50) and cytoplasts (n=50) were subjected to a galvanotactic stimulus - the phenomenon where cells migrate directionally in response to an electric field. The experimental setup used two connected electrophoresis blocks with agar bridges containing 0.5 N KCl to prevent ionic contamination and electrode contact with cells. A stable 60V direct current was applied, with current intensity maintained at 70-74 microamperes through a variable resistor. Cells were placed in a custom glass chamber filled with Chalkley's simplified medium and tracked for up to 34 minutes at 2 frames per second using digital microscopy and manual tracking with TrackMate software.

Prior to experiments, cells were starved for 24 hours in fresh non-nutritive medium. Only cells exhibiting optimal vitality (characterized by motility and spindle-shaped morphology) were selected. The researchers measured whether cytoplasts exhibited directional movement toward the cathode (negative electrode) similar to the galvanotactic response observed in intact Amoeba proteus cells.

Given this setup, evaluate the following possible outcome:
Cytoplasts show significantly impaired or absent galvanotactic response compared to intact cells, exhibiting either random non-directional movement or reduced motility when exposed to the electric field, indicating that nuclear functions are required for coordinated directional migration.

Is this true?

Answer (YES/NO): NO